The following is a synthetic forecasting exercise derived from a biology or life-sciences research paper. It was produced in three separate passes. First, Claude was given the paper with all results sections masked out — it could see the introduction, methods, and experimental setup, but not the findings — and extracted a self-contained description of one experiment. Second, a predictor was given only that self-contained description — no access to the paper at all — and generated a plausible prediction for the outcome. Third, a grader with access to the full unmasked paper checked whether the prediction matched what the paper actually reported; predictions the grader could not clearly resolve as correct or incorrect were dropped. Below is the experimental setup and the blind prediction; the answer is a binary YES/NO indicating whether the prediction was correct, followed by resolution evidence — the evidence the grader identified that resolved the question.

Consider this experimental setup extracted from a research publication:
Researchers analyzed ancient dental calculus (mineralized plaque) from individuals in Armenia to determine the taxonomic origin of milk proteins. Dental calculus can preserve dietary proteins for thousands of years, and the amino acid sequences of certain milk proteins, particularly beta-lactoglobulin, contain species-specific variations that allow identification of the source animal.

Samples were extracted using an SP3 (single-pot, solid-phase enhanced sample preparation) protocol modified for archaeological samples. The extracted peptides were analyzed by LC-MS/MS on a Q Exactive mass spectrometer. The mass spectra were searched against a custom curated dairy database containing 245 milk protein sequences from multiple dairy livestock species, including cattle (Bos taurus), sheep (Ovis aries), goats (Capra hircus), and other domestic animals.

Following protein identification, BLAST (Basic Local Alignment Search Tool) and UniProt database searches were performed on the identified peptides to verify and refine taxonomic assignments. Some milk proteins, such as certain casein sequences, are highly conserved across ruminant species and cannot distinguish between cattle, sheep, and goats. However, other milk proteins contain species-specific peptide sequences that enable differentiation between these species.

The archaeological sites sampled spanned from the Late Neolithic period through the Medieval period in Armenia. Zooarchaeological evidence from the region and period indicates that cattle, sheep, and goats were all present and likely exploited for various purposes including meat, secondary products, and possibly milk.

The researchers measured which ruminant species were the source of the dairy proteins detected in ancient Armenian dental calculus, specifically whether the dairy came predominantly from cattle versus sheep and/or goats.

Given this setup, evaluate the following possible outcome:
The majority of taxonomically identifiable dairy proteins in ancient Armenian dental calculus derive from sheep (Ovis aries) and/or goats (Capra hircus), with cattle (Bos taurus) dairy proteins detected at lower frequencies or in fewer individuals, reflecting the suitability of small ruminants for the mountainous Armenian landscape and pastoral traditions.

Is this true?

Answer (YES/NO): YES